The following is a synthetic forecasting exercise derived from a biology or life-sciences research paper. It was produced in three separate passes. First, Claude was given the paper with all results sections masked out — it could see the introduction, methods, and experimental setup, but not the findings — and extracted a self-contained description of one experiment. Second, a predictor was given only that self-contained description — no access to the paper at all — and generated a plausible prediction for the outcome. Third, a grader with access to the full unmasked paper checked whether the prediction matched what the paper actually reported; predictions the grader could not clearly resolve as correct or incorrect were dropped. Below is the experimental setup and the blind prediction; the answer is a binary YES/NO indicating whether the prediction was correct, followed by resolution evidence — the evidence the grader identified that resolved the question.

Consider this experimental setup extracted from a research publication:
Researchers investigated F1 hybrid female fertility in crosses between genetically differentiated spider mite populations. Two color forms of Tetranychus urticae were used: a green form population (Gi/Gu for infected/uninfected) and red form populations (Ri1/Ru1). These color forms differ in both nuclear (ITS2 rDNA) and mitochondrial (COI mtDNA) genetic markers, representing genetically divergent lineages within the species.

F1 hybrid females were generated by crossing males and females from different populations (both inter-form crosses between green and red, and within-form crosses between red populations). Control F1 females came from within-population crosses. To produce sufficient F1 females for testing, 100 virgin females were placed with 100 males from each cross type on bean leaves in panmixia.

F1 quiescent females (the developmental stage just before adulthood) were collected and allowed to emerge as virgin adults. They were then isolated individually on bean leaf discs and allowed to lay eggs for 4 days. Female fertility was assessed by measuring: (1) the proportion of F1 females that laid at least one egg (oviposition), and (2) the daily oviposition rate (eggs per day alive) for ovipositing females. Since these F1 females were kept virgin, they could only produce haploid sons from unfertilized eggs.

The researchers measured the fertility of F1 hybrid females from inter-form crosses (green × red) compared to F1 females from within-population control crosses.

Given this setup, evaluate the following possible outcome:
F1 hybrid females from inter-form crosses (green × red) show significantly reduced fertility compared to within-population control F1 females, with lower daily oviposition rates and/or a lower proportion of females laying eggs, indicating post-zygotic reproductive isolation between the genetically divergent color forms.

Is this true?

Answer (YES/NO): YES